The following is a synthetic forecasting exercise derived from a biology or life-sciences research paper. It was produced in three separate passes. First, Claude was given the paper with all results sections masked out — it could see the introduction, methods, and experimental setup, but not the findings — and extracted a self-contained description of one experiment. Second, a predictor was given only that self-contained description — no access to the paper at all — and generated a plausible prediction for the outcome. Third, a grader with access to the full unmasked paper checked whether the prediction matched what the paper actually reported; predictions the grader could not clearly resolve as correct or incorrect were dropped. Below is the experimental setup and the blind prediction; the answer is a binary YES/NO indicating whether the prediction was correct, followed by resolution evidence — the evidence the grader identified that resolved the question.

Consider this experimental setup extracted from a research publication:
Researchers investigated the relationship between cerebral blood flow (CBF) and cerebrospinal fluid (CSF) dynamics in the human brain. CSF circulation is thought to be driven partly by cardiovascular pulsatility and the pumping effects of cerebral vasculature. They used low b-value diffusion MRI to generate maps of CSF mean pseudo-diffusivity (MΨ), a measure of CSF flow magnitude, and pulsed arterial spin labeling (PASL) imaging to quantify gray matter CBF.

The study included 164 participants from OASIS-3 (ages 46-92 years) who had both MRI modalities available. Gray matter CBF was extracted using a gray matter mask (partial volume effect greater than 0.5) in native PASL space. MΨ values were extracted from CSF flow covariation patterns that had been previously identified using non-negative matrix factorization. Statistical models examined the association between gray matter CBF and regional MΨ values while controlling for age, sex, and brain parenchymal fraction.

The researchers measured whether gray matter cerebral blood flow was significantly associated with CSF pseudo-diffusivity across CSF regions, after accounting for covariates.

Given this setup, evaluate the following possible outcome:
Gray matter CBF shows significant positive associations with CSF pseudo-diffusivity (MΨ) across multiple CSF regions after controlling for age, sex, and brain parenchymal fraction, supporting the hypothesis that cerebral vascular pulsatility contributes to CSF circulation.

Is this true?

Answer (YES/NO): YES